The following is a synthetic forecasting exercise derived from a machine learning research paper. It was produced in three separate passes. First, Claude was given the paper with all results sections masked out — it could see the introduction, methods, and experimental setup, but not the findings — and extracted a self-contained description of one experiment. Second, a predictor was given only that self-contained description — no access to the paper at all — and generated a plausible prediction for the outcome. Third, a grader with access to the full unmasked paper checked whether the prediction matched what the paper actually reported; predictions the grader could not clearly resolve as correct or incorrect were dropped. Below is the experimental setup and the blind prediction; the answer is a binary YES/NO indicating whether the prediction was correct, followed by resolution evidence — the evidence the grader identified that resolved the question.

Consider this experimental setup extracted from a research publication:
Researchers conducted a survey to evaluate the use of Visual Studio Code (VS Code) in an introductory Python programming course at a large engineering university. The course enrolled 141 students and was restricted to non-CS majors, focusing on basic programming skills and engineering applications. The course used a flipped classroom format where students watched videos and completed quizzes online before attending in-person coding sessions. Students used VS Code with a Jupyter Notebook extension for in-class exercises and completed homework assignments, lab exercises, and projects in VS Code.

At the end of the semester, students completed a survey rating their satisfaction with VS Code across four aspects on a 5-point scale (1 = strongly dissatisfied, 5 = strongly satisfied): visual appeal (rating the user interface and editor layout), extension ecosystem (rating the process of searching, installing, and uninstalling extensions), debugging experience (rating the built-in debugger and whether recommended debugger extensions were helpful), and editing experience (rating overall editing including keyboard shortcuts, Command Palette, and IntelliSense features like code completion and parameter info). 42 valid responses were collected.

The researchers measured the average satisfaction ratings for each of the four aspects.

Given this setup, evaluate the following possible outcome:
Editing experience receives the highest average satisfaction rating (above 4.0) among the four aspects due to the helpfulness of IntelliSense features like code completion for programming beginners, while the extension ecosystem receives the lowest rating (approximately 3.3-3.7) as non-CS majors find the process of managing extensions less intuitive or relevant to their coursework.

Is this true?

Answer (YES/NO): NO